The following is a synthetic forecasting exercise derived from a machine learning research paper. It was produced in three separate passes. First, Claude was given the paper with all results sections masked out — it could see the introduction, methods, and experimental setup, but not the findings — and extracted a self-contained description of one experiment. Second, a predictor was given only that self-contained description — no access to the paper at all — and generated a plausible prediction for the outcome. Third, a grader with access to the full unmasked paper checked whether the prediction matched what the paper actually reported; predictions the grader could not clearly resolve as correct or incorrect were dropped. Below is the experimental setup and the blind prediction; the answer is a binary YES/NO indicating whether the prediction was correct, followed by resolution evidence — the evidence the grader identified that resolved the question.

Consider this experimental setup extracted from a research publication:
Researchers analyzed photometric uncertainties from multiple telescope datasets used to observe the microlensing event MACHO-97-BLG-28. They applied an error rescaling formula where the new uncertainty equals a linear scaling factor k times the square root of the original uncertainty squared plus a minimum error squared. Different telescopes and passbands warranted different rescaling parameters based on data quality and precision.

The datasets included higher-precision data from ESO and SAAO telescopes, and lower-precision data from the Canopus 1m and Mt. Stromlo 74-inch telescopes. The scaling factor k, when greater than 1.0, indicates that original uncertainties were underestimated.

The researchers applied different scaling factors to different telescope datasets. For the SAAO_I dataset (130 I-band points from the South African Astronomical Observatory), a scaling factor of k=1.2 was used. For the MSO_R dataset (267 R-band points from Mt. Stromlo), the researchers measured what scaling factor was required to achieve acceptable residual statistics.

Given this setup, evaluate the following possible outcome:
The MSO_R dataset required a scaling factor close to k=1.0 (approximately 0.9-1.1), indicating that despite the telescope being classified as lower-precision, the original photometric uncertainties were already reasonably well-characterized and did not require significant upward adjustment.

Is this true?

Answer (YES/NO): NO